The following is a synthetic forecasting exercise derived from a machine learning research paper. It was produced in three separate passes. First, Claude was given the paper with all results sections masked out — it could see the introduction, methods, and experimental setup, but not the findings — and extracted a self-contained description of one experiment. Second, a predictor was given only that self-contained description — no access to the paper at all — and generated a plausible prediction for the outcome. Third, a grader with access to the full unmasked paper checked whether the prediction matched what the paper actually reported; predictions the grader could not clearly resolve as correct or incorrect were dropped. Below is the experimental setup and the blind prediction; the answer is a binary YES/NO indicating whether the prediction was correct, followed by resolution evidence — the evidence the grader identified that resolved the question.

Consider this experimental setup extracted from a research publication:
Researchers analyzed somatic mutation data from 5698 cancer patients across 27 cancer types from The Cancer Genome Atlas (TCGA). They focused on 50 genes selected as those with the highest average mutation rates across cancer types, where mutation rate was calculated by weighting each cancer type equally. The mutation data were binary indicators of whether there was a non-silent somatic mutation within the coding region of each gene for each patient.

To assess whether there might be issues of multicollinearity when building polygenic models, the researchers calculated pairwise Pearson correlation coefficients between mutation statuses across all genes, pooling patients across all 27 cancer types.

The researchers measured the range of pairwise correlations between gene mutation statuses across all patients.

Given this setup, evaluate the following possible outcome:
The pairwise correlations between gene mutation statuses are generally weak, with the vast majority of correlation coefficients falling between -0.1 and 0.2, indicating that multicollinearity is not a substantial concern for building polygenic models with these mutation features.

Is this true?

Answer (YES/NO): NO